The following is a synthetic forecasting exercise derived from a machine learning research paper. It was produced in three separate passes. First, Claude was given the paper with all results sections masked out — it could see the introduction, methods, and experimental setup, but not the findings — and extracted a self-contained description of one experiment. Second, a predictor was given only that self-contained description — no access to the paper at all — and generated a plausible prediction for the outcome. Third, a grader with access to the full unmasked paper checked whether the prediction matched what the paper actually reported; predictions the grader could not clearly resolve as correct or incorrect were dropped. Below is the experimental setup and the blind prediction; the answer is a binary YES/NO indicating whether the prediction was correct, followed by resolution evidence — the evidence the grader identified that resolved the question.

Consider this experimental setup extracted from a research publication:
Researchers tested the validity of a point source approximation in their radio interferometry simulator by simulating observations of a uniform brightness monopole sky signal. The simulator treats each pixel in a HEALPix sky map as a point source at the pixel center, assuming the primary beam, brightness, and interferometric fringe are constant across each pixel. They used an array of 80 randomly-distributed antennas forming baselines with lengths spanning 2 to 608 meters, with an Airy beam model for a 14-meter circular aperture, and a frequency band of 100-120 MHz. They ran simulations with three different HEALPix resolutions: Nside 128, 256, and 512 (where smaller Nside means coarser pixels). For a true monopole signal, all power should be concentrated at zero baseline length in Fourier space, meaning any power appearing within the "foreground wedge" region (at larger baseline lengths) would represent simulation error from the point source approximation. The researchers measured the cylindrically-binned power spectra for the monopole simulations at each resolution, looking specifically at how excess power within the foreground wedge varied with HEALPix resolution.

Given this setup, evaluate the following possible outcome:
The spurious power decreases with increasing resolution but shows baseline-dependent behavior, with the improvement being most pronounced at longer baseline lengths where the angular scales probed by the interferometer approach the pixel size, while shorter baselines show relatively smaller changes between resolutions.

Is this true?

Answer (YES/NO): YES